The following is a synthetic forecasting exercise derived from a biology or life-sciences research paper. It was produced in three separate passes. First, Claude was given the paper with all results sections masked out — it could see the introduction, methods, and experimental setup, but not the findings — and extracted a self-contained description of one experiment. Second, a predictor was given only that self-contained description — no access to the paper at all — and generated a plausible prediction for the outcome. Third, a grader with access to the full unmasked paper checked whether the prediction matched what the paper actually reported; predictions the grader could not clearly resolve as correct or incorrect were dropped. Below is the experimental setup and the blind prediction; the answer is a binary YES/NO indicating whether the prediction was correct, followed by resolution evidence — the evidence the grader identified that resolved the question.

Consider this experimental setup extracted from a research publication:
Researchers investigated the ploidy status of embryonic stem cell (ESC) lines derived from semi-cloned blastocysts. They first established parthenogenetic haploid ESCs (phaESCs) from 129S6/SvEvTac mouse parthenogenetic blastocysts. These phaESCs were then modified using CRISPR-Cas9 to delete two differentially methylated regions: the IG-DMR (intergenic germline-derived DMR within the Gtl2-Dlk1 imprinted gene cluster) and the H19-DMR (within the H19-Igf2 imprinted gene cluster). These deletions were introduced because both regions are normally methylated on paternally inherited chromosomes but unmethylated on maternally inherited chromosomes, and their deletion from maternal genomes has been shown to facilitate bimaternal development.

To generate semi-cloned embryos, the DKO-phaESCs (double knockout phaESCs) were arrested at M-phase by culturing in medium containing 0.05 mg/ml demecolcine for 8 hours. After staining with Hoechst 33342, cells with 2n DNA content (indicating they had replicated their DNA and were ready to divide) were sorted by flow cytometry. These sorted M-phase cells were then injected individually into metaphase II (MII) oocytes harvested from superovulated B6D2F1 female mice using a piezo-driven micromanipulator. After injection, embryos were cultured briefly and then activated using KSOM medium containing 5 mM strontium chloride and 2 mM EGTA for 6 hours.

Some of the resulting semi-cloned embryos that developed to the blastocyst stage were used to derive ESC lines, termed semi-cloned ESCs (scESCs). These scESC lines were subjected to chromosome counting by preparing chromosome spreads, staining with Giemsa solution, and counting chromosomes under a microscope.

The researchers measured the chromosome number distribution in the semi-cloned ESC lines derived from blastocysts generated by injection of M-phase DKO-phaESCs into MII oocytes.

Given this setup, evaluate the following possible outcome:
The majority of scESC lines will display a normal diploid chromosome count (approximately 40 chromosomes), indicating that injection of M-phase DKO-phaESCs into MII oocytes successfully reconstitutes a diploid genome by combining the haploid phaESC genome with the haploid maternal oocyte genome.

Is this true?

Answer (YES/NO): NO